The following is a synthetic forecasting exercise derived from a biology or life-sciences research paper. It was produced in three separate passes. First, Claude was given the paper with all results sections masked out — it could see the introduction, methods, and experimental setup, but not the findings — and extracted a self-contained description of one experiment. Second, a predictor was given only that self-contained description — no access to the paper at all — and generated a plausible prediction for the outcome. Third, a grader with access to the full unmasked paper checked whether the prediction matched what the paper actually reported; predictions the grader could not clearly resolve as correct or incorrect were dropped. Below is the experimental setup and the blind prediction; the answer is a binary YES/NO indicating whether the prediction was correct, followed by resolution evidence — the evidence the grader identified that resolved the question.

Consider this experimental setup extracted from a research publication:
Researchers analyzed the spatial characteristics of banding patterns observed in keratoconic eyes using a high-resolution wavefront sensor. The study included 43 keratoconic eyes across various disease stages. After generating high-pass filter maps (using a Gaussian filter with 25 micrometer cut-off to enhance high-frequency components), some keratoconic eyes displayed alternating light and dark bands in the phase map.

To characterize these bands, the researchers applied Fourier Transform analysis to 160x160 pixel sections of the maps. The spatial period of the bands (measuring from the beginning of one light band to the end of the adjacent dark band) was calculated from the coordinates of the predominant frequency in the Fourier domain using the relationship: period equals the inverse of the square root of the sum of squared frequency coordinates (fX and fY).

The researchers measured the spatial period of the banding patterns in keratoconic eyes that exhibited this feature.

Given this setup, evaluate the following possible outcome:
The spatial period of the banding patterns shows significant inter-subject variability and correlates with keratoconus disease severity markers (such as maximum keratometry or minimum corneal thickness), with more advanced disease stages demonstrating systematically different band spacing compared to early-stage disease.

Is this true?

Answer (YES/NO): NO